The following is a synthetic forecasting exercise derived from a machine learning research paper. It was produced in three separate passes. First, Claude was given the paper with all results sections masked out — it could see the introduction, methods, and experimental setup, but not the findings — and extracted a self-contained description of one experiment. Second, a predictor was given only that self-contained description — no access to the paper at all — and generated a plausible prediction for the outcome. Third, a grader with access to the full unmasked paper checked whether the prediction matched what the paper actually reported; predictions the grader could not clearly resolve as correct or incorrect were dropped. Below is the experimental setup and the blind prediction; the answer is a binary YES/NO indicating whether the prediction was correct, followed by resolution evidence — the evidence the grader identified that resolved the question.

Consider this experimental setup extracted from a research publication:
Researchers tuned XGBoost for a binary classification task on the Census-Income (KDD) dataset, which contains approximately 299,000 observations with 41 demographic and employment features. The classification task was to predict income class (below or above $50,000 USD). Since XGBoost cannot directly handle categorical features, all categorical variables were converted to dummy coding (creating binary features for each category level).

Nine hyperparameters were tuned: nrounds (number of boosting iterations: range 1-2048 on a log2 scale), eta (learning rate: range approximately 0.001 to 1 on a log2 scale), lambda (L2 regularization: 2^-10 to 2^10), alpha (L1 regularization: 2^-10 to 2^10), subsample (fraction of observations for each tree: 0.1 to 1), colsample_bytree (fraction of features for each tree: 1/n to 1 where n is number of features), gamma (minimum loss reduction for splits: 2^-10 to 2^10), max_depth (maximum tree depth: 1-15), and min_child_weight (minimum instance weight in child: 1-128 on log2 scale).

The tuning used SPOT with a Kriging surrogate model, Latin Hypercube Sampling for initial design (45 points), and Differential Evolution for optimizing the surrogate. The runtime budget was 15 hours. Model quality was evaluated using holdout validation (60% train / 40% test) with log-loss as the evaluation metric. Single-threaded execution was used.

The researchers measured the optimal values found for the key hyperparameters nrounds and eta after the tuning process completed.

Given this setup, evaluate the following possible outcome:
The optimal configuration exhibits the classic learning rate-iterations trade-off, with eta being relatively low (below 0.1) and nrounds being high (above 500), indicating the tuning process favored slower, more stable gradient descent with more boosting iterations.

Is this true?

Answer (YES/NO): NO